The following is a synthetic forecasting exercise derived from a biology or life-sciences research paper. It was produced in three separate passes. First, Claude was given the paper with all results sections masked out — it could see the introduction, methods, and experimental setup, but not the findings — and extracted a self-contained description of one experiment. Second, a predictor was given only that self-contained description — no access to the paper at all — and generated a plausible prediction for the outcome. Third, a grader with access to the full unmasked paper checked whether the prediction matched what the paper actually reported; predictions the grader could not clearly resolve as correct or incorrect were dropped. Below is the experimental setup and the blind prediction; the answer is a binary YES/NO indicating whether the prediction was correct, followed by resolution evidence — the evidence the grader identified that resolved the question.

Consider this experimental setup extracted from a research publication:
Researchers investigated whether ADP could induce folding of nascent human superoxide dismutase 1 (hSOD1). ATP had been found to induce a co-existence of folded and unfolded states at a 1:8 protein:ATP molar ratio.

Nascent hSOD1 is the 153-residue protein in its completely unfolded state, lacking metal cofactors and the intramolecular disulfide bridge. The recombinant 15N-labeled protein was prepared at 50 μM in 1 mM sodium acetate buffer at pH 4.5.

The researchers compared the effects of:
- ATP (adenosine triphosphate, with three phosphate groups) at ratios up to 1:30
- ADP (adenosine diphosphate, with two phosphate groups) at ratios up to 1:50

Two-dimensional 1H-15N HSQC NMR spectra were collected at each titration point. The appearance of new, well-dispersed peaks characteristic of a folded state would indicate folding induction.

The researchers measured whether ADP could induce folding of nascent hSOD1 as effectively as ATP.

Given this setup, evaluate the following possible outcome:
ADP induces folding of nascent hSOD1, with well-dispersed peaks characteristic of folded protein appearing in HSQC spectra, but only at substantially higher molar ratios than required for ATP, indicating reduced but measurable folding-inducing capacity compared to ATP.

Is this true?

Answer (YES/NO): NO